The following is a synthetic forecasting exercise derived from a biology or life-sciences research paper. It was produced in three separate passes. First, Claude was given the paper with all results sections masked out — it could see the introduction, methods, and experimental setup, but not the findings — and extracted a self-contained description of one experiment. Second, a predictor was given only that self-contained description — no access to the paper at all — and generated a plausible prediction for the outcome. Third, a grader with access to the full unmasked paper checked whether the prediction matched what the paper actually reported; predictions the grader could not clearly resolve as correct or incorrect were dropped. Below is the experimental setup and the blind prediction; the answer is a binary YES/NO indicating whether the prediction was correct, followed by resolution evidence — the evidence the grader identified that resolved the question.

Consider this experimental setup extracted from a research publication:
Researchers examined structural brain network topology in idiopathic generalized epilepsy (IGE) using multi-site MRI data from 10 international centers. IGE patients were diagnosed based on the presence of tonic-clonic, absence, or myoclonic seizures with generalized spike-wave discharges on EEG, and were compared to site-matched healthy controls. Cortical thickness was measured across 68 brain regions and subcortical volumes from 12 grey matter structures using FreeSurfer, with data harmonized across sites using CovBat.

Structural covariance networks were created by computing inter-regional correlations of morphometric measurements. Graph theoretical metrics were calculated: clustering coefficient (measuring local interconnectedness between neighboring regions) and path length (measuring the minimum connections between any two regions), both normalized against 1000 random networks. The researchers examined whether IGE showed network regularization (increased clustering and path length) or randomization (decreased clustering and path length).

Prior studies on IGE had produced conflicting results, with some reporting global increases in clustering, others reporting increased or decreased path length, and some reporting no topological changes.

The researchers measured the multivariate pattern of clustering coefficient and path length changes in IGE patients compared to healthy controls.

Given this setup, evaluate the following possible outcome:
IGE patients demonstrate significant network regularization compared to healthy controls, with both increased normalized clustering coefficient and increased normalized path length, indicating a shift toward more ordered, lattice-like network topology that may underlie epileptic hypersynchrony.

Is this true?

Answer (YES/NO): NO